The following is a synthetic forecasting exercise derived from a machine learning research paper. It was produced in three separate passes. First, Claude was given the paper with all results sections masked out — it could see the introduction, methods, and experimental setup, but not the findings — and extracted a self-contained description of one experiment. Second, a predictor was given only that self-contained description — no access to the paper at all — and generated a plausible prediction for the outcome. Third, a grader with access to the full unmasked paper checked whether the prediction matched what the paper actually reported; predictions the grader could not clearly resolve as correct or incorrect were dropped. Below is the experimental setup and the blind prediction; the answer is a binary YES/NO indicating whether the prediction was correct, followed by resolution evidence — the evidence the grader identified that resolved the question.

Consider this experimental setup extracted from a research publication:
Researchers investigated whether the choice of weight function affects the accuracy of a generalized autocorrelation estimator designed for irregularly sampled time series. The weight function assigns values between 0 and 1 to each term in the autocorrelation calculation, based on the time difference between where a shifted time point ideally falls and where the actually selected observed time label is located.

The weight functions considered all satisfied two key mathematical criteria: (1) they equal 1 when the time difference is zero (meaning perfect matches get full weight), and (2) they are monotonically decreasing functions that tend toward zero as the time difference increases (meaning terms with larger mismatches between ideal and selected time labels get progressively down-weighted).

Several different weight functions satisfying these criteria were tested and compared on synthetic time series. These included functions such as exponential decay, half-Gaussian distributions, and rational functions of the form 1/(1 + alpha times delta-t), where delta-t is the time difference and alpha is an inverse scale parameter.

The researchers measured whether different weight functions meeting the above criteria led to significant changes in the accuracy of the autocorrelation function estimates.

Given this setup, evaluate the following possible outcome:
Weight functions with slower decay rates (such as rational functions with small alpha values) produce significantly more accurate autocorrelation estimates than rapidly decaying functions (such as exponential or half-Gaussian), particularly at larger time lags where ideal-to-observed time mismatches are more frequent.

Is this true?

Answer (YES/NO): NO